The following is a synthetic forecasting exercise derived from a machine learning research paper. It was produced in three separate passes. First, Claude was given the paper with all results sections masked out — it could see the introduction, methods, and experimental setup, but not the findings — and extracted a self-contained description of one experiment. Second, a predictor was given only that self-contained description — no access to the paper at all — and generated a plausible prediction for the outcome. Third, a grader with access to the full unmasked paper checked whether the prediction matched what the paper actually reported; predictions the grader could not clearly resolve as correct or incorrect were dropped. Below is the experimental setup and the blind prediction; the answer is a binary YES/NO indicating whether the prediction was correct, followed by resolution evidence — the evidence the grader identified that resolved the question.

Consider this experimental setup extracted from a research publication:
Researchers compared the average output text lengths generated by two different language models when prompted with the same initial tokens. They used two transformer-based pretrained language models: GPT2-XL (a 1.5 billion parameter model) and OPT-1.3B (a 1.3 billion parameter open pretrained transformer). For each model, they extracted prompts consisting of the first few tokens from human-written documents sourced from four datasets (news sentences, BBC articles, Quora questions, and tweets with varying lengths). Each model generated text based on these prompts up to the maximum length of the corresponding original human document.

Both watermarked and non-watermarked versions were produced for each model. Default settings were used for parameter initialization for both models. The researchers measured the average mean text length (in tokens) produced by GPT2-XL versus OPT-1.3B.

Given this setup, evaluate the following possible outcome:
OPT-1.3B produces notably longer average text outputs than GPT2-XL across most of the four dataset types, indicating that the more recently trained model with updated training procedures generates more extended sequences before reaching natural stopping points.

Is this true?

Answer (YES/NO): NO